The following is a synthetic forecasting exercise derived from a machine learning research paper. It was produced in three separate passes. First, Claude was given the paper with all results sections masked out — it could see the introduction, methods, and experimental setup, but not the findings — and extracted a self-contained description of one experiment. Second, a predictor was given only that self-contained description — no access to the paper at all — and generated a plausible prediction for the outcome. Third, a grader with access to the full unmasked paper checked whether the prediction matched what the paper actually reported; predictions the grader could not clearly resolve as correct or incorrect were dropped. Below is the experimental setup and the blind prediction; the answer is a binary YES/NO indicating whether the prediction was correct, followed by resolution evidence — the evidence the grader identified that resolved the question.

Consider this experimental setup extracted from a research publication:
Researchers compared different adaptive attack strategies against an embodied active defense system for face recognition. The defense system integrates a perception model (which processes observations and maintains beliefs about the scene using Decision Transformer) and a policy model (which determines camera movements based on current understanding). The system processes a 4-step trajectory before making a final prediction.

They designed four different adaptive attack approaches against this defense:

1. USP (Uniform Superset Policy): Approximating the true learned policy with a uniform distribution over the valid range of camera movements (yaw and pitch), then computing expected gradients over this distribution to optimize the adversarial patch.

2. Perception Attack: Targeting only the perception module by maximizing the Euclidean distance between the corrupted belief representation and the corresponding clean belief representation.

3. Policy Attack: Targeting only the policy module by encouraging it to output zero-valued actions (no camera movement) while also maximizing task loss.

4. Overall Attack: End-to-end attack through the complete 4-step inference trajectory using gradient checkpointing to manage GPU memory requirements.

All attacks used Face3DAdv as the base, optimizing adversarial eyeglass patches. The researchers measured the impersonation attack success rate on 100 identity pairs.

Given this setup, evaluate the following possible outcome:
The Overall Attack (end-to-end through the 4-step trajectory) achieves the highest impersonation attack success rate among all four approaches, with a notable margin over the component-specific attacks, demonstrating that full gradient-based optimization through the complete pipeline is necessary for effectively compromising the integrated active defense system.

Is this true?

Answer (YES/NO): NO